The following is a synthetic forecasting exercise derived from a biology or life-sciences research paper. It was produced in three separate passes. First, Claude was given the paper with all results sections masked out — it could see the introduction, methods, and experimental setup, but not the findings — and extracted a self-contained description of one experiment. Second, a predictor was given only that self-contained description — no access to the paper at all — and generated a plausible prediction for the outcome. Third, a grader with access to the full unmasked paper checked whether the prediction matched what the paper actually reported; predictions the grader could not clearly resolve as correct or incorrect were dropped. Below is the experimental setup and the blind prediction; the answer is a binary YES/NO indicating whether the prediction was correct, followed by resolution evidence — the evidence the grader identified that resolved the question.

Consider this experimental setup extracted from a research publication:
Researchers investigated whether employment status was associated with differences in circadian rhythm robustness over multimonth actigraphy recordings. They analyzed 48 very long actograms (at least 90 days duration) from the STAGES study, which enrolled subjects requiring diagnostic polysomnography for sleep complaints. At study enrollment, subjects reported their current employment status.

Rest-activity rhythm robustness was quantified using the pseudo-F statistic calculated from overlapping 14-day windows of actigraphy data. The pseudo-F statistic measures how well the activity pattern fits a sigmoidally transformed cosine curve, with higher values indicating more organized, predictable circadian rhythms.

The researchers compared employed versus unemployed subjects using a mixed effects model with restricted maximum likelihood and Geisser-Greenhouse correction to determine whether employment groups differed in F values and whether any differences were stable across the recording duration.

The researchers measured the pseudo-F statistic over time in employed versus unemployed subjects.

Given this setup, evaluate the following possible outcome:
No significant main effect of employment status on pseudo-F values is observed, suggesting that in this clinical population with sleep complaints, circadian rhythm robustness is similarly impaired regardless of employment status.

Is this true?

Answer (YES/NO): NO